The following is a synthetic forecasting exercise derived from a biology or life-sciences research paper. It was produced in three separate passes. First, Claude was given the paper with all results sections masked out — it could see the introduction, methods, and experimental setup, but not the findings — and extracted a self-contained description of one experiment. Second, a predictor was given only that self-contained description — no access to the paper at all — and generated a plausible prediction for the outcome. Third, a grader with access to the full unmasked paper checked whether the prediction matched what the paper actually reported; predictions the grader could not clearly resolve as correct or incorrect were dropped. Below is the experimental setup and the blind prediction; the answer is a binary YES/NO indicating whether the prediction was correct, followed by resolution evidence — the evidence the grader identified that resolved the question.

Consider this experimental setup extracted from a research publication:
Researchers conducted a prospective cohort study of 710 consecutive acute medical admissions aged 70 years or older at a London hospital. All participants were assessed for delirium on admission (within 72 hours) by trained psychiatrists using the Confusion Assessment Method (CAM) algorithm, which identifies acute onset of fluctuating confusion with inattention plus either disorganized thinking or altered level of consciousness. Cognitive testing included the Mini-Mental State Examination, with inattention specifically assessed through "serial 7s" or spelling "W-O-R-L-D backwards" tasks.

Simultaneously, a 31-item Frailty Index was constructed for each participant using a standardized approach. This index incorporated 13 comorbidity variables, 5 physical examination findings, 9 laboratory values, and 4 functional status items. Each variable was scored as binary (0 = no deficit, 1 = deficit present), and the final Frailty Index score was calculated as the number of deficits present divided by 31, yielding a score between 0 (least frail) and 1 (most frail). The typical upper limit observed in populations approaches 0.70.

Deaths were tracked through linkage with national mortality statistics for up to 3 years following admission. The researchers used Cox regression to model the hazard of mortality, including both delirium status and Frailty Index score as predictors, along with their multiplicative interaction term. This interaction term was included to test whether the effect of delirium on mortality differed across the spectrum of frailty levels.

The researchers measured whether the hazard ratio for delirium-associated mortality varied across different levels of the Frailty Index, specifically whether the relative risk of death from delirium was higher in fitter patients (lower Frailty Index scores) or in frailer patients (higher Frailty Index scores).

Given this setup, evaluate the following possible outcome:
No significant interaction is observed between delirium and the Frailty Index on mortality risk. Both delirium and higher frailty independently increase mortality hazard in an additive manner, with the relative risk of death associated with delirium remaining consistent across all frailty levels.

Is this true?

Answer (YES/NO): NO